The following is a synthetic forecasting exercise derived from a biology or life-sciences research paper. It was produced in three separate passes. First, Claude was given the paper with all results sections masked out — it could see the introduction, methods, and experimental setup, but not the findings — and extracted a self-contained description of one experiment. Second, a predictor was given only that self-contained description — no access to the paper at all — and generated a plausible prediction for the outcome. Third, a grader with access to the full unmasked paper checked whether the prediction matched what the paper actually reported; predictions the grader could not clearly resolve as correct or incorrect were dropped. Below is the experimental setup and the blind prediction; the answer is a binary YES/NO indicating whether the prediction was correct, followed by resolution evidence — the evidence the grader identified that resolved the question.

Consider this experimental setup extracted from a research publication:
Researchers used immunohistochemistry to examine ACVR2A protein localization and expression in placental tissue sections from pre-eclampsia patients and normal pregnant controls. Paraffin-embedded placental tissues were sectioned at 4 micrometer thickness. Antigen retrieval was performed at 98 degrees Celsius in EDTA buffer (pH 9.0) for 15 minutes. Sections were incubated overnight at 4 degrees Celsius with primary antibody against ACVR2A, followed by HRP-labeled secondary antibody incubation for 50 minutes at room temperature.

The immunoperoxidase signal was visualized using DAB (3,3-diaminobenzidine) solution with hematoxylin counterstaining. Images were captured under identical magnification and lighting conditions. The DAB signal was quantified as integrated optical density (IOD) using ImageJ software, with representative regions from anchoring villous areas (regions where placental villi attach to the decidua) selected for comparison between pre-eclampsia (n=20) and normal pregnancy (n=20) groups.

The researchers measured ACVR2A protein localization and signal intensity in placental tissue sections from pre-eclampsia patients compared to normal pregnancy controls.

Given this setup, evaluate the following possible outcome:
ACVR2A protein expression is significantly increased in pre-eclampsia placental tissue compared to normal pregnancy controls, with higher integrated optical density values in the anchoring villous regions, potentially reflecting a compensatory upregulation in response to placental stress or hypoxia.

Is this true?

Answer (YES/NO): NO